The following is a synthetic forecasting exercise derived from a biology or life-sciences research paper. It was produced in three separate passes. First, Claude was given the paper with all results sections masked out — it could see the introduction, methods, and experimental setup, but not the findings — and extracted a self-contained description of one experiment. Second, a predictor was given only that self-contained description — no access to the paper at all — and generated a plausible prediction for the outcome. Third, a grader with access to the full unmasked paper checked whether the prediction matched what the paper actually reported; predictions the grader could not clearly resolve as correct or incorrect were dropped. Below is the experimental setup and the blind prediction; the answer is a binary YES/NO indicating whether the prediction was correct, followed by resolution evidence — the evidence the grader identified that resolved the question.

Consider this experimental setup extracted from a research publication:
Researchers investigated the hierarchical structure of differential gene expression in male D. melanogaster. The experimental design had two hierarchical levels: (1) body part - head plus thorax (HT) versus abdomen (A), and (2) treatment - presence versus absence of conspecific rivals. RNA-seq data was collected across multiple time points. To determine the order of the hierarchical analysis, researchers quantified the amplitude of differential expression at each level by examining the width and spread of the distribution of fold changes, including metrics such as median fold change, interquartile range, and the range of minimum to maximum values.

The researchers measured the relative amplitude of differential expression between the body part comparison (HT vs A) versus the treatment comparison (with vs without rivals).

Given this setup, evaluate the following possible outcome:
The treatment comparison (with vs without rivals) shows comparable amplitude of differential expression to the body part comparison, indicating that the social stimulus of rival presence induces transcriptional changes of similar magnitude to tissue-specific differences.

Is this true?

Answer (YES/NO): NO